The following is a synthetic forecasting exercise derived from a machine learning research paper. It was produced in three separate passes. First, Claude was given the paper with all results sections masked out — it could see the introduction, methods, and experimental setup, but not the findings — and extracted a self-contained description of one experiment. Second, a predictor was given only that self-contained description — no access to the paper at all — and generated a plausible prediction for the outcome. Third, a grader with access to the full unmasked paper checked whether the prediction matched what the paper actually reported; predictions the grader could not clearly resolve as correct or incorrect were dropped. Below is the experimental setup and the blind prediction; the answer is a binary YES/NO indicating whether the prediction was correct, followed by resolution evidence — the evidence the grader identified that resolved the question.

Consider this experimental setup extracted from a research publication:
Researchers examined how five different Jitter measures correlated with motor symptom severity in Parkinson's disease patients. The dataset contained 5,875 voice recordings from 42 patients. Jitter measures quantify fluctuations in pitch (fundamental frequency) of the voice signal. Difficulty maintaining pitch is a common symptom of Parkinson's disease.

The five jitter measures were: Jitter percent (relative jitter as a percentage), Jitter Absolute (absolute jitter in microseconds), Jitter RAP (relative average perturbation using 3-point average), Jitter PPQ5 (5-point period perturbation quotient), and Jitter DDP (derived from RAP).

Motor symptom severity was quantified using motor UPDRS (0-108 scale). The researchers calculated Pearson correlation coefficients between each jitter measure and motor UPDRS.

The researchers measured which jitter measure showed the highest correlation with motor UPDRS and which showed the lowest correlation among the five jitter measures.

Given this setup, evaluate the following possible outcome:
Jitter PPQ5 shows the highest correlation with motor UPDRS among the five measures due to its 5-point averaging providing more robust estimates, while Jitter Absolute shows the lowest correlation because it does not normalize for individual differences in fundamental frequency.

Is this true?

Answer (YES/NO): NO